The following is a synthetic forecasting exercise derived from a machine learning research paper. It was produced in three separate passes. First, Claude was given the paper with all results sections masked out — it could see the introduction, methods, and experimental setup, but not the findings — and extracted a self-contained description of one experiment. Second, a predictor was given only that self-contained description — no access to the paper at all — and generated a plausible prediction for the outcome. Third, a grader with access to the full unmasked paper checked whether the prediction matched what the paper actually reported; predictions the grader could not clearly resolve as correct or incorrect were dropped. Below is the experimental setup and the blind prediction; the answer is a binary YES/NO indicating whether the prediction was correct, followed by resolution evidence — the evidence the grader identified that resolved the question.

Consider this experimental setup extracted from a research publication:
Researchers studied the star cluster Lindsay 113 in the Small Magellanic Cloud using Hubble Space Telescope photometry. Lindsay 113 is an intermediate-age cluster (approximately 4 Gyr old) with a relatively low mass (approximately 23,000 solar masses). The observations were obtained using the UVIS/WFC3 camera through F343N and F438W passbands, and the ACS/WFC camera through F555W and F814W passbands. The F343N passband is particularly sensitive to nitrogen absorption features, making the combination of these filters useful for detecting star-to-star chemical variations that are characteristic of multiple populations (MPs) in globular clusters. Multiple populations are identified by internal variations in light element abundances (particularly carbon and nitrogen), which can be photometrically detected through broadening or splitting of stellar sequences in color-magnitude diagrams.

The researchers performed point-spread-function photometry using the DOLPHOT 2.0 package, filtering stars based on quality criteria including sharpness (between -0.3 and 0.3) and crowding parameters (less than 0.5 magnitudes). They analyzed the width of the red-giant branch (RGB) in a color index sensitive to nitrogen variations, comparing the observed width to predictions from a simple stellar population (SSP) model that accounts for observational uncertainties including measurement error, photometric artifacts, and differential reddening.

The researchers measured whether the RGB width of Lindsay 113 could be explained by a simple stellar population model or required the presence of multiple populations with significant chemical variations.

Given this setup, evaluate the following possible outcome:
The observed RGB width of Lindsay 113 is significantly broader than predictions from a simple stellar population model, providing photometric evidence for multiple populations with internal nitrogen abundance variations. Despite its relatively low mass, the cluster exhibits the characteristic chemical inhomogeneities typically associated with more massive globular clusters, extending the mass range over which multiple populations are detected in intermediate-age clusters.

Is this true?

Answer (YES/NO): NO